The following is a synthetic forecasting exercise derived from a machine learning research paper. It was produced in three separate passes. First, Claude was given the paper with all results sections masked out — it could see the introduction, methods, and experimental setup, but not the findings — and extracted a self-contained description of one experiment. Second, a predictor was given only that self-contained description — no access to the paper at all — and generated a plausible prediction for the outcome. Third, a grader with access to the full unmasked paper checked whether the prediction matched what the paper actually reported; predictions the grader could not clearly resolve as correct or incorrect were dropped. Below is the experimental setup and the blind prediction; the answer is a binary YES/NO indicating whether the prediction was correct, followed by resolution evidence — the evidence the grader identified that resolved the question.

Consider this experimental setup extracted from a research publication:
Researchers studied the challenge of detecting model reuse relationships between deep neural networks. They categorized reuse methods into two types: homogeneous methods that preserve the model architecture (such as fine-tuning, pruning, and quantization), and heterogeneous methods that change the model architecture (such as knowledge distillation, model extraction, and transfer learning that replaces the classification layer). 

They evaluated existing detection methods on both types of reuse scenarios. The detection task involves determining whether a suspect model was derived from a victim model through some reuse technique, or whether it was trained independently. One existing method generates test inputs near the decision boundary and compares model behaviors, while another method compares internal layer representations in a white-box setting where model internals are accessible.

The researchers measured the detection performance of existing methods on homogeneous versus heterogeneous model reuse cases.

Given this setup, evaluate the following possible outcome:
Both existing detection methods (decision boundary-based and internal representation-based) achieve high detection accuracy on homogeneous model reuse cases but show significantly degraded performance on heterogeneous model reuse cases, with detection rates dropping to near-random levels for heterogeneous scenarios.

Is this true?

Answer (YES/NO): NO